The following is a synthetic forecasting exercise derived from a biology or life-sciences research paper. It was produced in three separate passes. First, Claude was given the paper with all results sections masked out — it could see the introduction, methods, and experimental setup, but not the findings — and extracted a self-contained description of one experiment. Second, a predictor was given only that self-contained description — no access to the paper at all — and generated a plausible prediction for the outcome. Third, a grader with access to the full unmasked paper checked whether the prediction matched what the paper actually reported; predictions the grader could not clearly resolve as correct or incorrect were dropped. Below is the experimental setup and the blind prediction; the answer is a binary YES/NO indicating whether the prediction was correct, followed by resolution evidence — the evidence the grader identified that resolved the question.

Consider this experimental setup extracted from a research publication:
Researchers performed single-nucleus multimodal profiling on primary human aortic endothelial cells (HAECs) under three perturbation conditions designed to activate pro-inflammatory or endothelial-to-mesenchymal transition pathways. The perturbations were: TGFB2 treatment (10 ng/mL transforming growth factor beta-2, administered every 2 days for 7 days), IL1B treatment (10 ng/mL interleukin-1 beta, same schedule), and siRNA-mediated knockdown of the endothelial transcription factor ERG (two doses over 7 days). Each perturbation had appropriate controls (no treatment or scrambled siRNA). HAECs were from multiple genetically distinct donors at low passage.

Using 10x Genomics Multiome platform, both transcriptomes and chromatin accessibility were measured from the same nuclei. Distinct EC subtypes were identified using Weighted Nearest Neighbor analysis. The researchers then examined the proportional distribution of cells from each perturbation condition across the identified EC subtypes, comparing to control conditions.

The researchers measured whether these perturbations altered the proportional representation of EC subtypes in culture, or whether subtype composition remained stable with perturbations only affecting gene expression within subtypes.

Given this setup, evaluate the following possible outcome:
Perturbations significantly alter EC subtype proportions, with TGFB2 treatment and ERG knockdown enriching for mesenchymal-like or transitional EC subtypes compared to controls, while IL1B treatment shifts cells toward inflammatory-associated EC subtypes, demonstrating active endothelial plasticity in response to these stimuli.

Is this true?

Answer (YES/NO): NO